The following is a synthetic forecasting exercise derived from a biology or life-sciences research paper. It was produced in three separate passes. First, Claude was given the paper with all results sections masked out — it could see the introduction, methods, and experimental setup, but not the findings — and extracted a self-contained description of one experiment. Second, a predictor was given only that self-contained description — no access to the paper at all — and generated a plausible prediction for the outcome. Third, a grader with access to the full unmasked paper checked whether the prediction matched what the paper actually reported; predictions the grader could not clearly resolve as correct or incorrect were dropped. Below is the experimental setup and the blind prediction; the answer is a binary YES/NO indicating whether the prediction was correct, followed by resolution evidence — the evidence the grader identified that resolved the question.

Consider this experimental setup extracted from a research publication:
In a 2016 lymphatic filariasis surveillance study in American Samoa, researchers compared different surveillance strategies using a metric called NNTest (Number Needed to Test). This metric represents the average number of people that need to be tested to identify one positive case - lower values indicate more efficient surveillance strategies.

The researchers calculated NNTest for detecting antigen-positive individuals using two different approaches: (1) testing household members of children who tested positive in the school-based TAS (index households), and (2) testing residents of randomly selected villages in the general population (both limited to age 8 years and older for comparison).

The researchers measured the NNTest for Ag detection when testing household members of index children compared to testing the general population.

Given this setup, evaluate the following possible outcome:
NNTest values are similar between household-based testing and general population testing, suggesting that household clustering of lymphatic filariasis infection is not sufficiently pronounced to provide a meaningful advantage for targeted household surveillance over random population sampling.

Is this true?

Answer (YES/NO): NO